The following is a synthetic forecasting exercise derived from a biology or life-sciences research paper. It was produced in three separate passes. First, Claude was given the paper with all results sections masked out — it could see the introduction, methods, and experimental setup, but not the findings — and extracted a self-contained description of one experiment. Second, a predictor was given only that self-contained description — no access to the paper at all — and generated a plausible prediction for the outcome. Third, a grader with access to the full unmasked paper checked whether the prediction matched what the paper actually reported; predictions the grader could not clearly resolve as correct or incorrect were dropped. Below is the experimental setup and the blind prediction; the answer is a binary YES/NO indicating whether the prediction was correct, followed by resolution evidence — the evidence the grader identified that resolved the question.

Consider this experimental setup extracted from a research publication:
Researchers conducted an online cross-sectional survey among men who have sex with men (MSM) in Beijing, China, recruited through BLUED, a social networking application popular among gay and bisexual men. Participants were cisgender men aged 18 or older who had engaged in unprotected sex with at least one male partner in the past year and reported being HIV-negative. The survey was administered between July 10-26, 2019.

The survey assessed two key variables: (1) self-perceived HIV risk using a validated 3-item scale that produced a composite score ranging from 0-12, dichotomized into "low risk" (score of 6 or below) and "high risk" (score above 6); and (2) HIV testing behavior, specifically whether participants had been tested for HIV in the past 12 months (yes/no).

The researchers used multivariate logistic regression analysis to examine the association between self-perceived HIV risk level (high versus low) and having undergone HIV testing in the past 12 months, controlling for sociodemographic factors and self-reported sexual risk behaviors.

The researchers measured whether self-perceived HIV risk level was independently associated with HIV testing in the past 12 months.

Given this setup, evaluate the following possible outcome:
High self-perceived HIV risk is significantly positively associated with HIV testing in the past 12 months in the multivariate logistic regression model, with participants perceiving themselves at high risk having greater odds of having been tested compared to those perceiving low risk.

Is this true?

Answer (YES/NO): YES